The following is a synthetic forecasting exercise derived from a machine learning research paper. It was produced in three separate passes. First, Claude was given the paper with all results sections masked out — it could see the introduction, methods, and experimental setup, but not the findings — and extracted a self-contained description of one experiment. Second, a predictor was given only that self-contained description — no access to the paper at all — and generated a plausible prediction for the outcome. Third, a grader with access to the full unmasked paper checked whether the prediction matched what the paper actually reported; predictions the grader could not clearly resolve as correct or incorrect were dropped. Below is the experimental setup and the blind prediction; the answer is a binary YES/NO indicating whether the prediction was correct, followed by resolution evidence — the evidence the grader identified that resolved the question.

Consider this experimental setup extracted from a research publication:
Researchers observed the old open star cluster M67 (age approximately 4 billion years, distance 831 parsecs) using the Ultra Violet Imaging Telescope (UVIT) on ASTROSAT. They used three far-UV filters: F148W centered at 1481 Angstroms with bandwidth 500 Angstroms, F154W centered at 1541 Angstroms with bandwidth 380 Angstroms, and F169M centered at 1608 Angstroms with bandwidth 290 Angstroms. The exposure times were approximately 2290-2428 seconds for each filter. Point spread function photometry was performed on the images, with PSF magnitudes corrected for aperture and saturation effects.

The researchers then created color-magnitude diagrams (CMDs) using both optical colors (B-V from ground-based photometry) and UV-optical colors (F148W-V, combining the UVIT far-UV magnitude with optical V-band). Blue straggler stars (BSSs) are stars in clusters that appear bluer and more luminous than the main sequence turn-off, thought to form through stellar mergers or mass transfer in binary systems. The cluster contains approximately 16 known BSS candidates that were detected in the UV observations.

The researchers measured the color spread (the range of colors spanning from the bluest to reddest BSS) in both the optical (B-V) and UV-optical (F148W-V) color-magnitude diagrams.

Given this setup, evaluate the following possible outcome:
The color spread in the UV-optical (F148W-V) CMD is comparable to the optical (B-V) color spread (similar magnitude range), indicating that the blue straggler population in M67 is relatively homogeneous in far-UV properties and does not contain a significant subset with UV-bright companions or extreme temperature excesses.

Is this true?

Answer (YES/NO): NO